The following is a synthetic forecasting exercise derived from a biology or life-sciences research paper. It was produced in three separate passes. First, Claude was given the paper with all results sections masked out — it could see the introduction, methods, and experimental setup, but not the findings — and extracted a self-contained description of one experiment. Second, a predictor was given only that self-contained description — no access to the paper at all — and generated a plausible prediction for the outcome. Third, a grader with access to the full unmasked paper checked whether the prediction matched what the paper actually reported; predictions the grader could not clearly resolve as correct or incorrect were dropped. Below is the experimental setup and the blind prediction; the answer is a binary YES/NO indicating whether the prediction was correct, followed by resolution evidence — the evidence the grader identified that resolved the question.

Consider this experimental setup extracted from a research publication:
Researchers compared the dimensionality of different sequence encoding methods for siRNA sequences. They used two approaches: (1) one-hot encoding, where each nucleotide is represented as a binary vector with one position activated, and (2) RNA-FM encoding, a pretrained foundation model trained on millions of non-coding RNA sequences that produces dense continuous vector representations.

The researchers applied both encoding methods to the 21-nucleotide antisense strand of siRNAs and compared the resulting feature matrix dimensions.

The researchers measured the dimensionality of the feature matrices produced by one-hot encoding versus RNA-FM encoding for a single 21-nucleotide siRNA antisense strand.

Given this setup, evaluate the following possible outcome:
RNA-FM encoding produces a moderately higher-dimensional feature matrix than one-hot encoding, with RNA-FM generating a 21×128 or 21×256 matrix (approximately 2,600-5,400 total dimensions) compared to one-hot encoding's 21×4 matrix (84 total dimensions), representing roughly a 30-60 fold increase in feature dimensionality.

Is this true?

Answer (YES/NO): NO